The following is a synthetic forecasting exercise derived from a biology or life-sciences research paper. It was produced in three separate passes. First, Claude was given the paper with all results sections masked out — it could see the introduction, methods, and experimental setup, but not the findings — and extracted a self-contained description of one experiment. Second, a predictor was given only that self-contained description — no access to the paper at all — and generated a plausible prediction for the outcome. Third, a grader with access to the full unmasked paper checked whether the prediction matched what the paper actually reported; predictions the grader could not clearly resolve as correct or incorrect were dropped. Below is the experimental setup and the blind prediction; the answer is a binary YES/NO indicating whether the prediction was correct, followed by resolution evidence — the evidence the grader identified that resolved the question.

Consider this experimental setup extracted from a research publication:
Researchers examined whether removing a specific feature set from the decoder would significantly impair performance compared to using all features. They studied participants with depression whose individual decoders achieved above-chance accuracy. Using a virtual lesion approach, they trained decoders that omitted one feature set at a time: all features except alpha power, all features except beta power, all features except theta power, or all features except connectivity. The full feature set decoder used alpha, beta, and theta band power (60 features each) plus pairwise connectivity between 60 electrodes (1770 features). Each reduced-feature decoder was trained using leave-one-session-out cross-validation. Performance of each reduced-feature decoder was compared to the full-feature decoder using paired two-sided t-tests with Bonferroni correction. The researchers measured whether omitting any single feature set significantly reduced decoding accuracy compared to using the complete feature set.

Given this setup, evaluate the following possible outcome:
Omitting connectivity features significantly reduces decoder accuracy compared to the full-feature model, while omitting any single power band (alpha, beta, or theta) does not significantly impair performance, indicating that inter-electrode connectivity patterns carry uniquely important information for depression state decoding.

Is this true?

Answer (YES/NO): NO